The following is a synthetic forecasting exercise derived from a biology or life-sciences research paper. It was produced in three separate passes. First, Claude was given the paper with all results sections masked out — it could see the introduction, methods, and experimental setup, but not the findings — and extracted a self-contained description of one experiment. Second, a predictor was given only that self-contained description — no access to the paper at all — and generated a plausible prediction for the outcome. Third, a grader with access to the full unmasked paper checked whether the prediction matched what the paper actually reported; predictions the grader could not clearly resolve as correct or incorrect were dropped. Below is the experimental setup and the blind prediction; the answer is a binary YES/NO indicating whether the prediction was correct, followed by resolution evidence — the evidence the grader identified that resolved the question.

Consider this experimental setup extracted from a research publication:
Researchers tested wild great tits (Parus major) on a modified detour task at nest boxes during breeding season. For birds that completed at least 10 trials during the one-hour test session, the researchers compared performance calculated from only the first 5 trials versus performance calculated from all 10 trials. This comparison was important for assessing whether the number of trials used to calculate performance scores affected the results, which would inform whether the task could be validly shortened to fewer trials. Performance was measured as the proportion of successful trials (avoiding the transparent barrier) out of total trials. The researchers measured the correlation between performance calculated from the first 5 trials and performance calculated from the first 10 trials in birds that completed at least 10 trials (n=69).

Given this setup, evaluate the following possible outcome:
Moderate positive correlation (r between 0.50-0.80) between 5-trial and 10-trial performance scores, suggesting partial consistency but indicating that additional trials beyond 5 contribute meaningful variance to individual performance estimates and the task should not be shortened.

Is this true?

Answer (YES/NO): NO